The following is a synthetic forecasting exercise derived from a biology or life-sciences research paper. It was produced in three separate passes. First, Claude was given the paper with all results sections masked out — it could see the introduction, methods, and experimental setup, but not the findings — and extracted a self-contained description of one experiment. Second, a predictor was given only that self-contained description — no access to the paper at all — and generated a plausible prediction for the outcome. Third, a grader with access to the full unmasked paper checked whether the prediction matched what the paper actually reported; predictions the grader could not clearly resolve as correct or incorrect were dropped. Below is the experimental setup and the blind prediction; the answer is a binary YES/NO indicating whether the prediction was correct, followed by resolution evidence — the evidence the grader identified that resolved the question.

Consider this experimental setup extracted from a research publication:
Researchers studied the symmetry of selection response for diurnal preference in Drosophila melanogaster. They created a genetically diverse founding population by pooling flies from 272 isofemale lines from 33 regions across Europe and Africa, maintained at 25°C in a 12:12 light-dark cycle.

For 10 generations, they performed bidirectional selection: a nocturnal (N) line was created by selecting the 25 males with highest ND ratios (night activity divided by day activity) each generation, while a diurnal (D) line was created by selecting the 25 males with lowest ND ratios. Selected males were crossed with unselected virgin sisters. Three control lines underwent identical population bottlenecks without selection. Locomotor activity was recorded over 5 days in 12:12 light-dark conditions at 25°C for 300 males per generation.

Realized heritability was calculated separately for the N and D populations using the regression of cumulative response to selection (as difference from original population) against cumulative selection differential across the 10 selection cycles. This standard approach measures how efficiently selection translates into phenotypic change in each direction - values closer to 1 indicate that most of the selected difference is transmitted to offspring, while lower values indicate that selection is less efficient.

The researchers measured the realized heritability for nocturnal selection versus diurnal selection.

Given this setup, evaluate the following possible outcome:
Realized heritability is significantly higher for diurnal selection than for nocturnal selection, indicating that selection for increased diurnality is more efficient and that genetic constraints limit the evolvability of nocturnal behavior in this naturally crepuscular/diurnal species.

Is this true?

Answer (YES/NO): YES